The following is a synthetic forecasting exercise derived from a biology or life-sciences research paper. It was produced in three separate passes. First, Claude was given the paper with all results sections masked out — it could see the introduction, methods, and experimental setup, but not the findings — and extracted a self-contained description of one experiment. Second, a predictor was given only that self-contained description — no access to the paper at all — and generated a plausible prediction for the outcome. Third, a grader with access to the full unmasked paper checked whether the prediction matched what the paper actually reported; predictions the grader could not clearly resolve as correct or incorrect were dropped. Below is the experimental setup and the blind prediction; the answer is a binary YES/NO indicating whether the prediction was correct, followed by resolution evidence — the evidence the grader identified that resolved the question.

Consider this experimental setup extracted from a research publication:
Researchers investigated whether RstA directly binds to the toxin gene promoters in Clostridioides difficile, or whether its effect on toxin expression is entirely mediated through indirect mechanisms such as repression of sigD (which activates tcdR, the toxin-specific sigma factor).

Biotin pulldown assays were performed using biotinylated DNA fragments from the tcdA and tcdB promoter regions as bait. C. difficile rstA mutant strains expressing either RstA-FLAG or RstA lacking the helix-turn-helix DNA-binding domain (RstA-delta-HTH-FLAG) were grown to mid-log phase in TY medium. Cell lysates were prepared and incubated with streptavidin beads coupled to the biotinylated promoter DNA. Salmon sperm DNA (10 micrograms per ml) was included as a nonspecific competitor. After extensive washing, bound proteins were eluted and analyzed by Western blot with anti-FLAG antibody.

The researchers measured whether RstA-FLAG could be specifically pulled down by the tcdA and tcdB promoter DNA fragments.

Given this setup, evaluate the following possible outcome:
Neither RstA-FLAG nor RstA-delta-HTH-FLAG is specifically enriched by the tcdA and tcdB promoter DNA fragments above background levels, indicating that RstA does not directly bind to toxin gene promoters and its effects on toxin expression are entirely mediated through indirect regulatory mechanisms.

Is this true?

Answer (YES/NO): NO